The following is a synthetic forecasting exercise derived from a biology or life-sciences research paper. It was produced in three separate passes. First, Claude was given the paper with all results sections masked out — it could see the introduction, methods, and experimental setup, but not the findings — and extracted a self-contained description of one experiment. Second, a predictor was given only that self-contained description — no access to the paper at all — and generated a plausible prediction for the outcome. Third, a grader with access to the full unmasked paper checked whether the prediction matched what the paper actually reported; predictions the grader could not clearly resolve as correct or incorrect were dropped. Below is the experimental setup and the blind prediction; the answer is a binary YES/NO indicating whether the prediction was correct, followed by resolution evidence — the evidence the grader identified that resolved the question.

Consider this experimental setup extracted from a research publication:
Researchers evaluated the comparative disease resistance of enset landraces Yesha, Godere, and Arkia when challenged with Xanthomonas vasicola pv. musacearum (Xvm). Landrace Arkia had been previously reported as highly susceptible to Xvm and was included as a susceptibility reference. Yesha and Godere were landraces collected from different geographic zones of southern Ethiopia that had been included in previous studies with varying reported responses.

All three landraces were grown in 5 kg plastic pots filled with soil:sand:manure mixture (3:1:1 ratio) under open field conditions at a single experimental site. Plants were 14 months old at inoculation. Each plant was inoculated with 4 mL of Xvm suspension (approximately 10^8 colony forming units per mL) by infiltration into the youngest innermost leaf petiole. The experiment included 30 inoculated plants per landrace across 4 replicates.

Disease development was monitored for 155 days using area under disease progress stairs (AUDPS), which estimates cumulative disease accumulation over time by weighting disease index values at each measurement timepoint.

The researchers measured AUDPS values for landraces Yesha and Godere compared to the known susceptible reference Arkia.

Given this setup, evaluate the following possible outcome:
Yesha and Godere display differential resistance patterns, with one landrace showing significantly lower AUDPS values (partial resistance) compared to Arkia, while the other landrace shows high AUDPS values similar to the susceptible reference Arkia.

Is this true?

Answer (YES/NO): NO